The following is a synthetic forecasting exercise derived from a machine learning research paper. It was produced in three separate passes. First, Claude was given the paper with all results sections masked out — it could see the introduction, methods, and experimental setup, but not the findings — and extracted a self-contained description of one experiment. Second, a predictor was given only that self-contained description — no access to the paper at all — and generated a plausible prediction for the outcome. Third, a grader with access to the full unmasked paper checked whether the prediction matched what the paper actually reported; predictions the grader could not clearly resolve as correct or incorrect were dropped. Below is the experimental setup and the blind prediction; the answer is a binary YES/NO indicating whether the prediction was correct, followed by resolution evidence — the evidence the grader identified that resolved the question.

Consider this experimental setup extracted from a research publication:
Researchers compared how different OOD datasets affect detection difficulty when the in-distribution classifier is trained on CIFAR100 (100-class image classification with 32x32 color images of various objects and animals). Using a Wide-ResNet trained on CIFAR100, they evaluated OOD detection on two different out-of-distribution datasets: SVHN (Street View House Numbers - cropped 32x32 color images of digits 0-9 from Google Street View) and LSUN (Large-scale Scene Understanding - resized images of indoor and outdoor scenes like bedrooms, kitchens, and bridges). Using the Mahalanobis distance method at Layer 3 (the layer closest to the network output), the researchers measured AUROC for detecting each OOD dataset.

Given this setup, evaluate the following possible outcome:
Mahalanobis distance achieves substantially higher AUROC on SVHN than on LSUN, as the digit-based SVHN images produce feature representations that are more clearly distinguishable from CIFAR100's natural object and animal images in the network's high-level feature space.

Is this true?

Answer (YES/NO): NO